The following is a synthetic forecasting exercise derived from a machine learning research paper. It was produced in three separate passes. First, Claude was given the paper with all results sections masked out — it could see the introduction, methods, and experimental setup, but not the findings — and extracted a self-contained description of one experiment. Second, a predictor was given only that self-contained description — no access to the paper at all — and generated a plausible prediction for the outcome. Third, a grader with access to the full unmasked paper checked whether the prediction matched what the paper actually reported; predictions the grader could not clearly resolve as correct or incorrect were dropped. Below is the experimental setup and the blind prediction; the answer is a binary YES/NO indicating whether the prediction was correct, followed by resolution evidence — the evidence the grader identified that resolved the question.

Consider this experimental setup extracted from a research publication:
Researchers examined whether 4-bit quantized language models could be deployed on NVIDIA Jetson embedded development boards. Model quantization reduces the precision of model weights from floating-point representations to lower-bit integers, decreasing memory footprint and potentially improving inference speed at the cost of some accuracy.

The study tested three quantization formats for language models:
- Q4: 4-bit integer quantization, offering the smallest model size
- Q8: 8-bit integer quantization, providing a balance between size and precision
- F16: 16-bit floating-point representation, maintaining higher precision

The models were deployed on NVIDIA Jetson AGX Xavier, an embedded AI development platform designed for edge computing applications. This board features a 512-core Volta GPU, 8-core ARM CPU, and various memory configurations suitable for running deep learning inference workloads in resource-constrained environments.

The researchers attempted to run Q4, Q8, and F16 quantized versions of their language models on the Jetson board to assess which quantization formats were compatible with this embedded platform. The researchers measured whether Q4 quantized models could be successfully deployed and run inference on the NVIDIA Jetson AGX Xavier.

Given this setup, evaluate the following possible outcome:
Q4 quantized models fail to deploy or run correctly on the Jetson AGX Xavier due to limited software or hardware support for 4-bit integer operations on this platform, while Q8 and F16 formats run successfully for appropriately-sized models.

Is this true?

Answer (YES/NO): YES